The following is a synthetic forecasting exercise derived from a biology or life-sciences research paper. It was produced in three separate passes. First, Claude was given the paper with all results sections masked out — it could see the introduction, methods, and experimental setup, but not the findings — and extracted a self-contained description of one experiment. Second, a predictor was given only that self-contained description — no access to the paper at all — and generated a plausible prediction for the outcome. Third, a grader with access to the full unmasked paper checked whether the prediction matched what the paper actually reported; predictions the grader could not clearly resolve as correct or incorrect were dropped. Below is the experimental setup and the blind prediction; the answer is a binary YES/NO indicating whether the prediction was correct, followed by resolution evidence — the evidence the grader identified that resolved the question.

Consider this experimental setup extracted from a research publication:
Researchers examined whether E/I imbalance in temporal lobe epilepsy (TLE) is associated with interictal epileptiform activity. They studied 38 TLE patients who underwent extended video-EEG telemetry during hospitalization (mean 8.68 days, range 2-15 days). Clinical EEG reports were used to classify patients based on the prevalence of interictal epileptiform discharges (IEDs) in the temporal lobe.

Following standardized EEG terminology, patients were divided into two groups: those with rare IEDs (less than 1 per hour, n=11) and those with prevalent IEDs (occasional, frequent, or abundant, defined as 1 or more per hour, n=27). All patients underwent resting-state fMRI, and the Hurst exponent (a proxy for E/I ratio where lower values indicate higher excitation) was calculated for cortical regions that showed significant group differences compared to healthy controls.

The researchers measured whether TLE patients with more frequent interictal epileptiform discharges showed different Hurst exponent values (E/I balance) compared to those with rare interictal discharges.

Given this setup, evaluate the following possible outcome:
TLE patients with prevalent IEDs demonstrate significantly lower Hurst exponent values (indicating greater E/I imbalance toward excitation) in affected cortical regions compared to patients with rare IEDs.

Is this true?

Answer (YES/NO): YES